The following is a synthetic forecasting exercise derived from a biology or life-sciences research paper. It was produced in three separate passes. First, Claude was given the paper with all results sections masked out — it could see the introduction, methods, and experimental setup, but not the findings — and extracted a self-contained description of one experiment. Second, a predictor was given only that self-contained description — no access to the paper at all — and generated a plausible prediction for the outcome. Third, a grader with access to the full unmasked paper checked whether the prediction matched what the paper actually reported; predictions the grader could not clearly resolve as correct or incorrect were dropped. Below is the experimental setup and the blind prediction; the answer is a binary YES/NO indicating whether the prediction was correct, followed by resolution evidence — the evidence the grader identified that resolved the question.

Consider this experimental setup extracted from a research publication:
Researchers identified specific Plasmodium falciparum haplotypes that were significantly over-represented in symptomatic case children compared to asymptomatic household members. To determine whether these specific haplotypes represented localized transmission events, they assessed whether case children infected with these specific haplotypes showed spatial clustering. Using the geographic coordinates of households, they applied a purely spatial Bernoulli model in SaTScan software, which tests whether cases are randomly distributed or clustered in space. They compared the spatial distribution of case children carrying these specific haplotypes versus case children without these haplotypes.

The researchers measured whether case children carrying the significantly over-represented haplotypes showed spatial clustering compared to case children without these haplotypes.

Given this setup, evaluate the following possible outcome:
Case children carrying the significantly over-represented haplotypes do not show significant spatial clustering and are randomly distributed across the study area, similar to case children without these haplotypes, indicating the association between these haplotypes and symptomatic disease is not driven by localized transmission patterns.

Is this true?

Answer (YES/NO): YES